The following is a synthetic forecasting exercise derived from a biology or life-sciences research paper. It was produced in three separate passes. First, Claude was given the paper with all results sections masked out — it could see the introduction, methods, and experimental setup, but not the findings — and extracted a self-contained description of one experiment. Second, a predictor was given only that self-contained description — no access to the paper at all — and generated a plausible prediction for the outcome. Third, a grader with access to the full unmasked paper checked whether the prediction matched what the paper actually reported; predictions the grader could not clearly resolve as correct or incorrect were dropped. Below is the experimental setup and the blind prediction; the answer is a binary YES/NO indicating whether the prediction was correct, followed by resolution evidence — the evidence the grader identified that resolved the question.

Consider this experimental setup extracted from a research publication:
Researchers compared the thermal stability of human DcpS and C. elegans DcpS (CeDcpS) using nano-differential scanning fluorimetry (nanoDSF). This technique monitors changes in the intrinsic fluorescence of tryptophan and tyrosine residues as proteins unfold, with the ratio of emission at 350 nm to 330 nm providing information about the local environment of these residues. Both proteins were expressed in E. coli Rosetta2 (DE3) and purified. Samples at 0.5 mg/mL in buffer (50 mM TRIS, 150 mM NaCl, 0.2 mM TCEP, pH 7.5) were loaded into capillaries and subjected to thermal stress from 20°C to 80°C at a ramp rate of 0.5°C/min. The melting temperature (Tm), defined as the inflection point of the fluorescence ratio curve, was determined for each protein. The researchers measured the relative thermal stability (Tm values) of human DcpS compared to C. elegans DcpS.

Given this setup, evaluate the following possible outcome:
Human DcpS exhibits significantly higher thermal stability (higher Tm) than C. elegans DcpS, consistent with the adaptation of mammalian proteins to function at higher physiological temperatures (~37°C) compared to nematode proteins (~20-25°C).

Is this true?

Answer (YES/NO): YES